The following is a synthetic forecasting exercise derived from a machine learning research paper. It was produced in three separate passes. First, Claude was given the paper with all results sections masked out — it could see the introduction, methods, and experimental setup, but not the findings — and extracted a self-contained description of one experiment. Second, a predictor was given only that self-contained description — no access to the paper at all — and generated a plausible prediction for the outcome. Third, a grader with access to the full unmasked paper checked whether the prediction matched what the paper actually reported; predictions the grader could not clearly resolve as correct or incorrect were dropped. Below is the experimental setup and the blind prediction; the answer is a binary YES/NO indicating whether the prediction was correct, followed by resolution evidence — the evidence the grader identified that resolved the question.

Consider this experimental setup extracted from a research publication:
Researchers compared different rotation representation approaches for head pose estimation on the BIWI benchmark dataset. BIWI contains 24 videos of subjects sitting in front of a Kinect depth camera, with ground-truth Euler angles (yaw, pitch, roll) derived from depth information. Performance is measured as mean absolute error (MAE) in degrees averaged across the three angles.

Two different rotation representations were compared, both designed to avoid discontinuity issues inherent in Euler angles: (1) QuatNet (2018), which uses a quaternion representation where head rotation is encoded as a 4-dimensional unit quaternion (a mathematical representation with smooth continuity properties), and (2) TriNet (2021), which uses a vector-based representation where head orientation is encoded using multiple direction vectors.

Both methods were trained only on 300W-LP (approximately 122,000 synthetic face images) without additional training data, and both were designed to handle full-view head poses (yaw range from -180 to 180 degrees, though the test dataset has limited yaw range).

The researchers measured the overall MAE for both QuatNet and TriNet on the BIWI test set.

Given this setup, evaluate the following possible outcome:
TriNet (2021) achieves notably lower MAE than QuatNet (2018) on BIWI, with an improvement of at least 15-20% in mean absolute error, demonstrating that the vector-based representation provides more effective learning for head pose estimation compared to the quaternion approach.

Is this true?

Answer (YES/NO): NO